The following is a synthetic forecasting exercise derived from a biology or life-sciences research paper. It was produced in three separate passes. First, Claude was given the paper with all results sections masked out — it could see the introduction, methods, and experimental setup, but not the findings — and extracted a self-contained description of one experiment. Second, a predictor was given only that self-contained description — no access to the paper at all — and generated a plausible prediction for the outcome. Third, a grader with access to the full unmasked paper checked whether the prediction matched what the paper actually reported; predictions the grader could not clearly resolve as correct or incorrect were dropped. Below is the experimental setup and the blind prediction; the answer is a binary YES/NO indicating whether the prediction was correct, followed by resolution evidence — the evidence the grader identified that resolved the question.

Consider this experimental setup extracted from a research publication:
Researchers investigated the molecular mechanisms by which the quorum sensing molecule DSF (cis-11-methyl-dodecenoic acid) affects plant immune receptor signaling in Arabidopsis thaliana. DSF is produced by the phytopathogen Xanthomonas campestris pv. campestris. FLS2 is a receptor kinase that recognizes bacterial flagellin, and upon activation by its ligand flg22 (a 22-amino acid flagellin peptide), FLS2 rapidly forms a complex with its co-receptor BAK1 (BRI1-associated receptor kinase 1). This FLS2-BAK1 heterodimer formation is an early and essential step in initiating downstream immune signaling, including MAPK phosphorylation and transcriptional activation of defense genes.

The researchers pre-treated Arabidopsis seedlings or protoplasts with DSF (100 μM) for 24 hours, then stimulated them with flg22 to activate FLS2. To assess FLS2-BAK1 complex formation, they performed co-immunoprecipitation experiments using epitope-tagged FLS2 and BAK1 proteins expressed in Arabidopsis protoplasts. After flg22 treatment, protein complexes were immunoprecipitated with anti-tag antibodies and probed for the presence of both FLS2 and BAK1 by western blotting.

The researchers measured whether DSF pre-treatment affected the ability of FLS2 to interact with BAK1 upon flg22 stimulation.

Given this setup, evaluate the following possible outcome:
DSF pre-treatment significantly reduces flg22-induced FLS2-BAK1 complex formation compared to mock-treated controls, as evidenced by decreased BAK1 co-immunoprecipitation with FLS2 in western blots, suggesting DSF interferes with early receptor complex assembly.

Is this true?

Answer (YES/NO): NO